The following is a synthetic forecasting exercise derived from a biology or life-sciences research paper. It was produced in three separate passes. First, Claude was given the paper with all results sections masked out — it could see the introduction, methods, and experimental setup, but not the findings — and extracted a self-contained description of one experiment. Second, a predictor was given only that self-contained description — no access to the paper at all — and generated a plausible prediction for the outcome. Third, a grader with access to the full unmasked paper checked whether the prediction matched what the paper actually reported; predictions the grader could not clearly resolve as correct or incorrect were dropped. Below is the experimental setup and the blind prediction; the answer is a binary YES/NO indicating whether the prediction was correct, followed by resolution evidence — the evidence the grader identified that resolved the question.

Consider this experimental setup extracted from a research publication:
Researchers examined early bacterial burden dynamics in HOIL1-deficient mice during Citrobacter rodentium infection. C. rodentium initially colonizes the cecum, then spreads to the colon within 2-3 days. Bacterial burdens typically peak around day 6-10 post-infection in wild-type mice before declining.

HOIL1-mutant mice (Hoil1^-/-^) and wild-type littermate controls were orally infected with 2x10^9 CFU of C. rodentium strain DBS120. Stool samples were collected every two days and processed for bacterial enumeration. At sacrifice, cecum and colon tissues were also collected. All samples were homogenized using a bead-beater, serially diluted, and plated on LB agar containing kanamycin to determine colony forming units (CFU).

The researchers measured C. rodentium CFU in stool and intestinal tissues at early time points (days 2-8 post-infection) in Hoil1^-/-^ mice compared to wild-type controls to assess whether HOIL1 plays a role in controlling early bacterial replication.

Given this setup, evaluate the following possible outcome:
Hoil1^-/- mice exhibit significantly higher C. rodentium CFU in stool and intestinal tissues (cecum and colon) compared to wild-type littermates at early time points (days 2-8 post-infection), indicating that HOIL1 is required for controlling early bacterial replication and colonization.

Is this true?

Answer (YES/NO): NO